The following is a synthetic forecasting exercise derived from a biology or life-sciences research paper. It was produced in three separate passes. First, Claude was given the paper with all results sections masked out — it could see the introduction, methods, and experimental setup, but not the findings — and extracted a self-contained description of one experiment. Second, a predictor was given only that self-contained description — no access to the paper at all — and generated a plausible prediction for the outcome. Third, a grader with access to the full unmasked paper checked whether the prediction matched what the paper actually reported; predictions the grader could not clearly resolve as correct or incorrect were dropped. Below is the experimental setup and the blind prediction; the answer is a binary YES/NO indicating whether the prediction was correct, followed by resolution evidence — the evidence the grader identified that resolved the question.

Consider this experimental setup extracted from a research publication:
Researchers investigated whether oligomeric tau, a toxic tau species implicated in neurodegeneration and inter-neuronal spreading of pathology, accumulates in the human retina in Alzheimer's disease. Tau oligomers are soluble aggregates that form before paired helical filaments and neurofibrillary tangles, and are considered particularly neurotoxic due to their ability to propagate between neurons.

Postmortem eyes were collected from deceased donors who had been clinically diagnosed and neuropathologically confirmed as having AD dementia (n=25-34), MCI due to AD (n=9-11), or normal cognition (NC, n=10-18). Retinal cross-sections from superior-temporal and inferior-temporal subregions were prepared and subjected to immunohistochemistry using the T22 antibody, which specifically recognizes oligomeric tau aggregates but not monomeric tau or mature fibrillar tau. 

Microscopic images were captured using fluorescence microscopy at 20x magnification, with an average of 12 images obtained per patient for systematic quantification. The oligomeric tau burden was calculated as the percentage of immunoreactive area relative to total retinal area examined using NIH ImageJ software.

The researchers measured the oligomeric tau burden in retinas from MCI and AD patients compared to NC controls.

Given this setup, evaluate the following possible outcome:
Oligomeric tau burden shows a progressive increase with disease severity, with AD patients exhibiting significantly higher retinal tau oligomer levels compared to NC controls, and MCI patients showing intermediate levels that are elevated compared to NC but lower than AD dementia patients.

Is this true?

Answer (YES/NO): YES